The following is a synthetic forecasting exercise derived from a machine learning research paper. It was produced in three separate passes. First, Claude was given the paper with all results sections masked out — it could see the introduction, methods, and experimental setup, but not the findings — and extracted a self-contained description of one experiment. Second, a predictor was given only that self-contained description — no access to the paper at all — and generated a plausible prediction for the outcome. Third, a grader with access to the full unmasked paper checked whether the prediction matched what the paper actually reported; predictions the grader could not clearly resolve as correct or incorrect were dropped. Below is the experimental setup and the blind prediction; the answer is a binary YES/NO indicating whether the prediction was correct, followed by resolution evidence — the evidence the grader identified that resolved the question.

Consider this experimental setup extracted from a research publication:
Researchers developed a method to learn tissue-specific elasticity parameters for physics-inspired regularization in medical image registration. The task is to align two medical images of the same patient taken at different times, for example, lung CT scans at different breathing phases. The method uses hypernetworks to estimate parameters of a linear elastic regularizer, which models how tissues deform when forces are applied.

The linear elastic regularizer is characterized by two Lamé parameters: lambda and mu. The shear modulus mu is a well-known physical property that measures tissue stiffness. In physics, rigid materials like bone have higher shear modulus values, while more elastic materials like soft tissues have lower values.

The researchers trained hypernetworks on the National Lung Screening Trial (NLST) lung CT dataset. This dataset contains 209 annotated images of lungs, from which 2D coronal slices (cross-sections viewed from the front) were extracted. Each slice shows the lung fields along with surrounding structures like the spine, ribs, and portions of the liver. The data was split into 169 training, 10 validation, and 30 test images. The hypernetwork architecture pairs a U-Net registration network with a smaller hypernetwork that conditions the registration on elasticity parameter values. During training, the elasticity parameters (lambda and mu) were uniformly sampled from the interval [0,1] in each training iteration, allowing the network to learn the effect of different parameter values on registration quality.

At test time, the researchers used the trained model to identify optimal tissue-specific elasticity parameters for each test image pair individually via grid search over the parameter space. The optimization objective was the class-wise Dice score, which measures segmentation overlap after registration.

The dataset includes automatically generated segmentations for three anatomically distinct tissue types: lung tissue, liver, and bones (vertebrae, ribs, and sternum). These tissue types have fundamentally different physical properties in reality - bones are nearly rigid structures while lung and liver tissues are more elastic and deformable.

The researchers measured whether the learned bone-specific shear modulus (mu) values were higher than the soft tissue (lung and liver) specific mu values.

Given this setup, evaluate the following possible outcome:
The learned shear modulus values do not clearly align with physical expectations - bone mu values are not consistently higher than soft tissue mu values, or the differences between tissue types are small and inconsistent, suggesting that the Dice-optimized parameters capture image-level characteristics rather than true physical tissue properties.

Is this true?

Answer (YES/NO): YES